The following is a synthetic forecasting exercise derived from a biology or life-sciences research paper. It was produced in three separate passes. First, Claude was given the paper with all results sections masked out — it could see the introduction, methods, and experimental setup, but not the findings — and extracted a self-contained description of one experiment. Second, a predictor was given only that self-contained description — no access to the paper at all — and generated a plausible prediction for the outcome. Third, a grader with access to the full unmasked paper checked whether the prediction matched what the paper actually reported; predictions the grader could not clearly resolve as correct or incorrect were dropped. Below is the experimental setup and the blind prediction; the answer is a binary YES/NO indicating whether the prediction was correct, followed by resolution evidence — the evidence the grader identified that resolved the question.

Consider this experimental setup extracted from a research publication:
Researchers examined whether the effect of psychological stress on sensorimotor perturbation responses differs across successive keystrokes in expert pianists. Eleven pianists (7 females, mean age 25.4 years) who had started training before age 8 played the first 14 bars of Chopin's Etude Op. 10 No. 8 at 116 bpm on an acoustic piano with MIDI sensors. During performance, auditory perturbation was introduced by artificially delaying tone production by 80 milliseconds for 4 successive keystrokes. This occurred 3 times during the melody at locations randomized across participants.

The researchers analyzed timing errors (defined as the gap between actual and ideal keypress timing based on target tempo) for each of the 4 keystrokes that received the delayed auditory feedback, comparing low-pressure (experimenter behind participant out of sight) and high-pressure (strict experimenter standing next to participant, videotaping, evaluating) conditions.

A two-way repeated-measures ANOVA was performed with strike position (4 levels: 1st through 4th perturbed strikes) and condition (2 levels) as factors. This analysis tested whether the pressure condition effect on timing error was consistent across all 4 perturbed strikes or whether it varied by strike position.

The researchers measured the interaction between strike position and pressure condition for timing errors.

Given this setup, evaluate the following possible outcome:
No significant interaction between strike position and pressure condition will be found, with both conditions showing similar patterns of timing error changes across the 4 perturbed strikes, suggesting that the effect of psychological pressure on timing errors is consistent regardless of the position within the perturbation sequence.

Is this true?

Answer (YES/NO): YES